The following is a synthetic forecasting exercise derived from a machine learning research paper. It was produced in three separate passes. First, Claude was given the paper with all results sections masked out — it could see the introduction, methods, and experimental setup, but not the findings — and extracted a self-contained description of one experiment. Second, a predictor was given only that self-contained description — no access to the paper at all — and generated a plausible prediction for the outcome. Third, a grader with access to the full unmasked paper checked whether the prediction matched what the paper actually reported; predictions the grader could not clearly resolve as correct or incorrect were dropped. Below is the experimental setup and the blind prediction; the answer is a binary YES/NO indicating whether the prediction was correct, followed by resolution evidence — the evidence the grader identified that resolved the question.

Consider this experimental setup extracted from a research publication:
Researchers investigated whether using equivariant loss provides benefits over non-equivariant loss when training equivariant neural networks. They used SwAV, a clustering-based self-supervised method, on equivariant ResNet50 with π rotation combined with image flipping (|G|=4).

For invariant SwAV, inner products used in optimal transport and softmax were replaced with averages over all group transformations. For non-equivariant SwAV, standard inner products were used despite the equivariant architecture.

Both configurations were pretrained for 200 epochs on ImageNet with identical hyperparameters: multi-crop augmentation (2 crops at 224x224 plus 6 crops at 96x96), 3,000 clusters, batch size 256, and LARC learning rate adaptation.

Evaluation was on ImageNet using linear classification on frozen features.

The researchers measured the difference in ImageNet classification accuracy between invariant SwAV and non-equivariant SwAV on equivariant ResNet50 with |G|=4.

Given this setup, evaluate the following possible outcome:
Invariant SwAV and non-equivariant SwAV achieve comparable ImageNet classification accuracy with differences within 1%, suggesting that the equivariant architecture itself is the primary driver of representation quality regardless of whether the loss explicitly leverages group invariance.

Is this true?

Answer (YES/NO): NO